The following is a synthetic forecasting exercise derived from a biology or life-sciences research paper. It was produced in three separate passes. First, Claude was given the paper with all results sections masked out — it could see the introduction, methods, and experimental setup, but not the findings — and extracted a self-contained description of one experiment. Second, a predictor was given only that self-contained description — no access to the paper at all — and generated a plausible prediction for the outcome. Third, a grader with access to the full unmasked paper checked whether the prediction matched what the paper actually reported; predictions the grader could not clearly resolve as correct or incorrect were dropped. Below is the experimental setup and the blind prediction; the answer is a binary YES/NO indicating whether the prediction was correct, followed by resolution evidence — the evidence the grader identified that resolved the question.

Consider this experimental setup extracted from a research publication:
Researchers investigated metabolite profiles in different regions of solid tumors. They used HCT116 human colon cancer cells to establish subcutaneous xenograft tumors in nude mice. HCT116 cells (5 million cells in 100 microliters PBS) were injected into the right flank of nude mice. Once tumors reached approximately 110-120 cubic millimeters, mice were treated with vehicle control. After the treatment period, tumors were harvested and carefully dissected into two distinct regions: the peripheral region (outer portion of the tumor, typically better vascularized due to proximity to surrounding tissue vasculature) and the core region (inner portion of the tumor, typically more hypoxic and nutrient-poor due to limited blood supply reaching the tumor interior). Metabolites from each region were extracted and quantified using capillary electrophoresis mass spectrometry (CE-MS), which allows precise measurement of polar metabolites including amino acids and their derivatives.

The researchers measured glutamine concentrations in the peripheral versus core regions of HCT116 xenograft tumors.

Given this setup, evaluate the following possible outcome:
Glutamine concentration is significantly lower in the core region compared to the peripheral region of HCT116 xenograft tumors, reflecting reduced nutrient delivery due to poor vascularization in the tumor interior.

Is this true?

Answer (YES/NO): YES